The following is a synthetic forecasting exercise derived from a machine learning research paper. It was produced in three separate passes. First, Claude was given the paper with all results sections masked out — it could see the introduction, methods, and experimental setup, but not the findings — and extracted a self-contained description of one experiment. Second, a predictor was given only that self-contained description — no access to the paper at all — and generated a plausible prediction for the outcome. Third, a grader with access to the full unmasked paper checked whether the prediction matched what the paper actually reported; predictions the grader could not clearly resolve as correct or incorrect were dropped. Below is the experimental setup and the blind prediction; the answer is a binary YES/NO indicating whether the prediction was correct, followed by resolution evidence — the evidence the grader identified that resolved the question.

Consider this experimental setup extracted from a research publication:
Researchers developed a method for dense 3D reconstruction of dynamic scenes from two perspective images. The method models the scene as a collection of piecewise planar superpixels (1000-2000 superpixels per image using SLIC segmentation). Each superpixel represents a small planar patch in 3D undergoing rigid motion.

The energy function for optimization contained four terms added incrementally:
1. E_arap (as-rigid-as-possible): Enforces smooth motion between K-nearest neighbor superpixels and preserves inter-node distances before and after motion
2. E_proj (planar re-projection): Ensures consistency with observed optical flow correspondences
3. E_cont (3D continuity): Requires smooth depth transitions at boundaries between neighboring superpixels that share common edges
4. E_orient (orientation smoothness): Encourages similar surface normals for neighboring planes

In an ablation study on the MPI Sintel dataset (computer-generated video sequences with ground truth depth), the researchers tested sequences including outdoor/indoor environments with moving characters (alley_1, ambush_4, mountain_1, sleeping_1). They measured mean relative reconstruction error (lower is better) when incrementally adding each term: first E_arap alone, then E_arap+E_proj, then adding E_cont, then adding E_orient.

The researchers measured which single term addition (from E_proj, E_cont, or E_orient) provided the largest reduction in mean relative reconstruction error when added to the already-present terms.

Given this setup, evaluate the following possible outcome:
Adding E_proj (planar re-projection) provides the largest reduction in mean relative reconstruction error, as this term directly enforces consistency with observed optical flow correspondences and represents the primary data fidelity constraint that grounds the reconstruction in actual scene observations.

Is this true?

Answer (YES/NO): NO